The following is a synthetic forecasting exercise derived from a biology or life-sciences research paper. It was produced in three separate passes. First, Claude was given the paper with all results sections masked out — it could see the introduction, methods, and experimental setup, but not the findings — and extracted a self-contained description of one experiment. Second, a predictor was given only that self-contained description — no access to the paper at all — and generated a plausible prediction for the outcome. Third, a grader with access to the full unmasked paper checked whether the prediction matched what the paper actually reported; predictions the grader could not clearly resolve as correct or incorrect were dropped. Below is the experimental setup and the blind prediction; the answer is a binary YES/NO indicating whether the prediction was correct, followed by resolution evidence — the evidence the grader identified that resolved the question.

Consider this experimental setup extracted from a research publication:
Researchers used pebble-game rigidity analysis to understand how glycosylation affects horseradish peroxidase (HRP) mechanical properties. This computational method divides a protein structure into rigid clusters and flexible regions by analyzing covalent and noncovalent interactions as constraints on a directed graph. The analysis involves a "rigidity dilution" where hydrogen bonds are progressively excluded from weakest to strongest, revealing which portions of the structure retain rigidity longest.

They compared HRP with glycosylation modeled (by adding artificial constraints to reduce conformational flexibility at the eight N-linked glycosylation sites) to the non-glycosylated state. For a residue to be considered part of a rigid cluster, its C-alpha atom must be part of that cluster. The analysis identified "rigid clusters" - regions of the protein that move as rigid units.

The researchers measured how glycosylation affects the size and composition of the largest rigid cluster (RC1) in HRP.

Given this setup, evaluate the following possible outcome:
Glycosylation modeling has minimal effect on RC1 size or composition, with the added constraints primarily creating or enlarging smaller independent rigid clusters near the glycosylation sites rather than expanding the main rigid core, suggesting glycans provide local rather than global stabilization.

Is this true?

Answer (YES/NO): NO